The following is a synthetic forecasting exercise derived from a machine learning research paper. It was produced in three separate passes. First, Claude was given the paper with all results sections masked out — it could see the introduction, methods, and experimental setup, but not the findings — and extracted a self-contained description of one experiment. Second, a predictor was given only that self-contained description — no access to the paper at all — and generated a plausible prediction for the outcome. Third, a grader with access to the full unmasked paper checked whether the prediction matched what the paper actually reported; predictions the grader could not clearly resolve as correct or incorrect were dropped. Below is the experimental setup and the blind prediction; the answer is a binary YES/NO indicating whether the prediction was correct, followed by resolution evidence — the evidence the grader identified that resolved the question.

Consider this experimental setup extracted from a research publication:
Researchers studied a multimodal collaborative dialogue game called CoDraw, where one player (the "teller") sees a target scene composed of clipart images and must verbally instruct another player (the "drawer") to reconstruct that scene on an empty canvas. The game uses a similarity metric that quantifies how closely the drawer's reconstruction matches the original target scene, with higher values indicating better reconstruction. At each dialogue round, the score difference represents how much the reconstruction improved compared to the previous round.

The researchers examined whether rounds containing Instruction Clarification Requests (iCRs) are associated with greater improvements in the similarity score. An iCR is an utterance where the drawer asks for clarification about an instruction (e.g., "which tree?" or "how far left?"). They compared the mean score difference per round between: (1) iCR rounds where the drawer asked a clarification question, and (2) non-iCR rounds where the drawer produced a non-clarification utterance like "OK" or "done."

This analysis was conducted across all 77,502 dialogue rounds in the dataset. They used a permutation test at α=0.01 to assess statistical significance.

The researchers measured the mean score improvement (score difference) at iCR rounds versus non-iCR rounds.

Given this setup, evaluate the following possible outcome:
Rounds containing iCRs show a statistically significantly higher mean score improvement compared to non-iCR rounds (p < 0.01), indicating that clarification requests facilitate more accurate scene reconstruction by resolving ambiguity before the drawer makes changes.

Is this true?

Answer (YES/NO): YES